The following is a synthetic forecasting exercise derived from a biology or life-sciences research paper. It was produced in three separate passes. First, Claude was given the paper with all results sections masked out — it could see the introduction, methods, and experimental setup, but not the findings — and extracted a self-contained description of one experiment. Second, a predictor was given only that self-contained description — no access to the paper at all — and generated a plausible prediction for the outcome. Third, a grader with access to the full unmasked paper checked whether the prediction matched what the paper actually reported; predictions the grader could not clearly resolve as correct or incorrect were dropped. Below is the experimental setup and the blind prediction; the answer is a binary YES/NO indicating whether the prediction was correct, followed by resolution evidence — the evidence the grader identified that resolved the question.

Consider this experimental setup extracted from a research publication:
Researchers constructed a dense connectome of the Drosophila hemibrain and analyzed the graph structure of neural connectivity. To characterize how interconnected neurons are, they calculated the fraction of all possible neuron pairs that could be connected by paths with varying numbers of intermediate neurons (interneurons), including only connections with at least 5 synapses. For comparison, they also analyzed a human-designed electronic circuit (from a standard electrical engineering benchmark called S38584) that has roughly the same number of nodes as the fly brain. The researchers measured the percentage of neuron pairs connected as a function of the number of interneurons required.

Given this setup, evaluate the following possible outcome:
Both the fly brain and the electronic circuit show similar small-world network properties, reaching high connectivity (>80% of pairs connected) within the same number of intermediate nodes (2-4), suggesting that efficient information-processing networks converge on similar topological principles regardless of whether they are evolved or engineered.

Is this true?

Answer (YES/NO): NO